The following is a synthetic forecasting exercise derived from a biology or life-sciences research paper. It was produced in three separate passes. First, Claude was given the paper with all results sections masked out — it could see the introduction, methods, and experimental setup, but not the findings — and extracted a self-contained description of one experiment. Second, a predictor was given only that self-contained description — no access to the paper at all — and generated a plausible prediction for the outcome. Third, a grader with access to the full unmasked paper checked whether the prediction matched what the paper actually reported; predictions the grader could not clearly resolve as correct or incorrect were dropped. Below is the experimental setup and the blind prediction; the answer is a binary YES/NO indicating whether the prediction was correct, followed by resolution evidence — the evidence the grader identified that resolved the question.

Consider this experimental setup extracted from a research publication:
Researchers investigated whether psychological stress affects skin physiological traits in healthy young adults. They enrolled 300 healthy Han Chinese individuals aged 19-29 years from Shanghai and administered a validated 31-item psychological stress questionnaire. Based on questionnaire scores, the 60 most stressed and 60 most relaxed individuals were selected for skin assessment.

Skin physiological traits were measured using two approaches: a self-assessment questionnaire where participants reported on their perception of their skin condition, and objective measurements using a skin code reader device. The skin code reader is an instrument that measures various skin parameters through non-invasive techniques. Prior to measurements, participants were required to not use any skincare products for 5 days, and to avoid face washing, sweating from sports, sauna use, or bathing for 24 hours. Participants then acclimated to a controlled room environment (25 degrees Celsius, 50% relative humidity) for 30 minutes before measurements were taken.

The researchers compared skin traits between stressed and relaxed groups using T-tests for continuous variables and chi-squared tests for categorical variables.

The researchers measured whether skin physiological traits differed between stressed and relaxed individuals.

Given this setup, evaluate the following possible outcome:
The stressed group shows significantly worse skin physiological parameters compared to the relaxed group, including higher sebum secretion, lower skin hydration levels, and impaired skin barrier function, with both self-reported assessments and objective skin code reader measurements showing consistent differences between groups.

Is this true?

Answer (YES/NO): NO